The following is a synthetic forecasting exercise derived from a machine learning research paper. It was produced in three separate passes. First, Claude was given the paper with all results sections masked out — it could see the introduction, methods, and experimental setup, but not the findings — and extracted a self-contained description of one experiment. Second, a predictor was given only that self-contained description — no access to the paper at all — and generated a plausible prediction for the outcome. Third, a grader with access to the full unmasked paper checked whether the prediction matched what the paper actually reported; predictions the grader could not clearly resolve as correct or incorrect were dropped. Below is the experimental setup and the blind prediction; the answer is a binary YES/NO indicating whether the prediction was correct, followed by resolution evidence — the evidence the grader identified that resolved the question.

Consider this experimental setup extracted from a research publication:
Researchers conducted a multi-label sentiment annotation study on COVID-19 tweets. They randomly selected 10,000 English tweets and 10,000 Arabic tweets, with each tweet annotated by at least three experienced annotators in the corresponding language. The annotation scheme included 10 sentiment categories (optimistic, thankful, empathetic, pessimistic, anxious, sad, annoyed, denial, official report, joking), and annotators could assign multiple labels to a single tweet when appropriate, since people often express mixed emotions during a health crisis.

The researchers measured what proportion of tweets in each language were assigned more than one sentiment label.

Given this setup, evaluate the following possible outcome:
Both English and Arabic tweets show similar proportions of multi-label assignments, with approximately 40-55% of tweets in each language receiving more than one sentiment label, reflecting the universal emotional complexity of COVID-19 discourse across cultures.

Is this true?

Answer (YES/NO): NO